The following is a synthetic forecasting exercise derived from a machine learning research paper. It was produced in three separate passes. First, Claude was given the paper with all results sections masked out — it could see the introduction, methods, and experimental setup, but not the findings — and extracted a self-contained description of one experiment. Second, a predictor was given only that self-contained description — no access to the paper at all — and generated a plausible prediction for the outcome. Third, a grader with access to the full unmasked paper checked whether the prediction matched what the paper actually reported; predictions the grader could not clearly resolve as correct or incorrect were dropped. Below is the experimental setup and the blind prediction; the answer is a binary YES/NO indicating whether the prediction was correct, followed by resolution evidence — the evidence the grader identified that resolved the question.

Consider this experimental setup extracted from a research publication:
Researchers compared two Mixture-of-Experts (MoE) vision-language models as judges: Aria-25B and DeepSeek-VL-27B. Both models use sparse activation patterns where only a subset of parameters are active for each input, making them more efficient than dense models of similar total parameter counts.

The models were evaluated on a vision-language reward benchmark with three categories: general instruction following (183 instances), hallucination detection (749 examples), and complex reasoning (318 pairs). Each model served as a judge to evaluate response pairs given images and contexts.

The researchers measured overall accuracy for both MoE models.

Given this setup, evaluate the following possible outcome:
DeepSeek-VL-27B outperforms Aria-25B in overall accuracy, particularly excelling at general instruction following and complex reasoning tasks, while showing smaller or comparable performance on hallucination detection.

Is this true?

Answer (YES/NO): NO